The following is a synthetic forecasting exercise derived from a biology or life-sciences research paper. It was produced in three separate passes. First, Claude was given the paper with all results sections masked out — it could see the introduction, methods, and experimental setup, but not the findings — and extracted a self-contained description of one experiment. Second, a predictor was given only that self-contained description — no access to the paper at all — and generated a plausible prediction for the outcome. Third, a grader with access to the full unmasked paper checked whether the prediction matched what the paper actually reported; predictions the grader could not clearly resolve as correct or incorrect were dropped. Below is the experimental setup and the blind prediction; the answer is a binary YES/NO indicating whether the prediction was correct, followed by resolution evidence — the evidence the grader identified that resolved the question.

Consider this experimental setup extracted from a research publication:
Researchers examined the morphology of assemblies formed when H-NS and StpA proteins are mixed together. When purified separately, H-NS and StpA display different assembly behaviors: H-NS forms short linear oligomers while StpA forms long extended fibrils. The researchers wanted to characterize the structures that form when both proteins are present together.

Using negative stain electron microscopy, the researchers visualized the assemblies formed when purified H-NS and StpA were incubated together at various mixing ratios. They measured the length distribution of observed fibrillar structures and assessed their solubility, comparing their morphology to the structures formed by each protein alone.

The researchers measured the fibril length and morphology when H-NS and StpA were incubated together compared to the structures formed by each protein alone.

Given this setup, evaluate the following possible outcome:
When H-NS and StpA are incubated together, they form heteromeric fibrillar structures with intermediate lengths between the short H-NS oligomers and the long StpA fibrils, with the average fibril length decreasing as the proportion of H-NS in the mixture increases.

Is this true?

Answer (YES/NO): NO